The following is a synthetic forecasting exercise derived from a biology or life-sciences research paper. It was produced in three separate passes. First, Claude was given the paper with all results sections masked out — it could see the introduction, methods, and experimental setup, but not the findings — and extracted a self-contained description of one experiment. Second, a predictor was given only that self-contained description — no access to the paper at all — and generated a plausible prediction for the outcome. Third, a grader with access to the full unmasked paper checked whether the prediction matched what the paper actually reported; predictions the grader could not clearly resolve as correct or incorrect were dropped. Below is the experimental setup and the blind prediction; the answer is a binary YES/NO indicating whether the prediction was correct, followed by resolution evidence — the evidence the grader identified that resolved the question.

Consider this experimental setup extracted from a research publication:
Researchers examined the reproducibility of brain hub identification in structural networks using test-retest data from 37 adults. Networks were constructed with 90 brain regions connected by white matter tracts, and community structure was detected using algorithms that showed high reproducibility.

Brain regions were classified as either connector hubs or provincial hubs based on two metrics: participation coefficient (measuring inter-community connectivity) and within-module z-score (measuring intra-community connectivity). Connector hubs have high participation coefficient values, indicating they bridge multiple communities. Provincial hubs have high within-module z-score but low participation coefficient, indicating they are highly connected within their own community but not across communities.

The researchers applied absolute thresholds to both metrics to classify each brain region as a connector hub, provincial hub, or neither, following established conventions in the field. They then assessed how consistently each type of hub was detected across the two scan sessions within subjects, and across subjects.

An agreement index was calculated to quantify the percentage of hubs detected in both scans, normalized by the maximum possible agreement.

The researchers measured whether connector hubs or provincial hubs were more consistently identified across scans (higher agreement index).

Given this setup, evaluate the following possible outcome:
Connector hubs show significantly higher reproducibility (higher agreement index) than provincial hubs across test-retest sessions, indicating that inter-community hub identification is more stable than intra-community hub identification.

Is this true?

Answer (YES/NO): YES